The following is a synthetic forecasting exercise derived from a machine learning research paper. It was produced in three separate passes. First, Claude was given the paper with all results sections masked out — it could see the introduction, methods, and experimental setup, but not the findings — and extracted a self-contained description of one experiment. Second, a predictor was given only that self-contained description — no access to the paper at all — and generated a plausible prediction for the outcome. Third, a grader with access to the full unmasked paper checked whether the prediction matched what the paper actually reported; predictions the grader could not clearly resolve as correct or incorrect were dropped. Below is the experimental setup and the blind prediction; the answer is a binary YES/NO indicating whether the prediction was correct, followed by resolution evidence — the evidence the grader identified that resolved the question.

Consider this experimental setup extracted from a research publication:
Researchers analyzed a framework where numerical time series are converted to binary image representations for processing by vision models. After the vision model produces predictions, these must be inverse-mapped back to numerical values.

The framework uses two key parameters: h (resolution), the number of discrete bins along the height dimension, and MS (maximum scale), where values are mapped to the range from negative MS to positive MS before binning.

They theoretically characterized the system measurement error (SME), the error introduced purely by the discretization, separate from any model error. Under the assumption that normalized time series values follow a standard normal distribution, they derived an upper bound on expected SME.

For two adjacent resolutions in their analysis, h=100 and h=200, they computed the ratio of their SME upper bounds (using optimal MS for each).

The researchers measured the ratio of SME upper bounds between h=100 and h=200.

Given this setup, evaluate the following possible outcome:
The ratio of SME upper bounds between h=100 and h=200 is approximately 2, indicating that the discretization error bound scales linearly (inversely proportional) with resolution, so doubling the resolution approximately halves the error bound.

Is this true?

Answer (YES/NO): YES